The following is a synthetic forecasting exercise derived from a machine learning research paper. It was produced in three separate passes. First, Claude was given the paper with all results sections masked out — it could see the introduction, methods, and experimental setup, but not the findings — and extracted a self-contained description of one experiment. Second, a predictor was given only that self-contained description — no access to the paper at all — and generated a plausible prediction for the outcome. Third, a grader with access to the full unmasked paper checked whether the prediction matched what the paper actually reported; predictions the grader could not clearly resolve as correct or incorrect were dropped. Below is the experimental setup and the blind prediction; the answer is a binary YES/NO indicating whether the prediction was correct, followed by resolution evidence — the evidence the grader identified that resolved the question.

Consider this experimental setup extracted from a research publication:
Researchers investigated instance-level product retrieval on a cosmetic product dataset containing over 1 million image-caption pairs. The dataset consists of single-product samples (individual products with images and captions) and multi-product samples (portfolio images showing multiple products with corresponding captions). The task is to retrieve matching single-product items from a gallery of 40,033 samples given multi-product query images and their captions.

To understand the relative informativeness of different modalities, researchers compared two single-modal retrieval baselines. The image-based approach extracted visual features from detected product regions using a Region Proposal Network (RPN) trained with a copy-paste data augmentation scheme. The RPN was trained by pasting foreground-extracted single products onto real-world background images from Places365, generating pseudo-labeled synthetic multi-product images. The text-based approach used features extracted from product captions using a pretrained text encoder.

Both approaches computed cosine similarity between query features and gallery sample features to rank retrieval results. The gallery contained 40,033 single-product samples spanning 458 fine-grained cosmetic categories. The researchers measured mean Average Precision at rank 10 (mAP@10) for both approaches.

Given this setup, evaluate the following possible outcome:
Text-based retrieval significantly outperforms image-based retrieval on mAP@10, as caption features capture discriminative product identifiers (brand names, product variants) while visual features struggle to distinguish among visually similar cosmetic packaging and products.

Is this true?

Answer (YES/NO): YES